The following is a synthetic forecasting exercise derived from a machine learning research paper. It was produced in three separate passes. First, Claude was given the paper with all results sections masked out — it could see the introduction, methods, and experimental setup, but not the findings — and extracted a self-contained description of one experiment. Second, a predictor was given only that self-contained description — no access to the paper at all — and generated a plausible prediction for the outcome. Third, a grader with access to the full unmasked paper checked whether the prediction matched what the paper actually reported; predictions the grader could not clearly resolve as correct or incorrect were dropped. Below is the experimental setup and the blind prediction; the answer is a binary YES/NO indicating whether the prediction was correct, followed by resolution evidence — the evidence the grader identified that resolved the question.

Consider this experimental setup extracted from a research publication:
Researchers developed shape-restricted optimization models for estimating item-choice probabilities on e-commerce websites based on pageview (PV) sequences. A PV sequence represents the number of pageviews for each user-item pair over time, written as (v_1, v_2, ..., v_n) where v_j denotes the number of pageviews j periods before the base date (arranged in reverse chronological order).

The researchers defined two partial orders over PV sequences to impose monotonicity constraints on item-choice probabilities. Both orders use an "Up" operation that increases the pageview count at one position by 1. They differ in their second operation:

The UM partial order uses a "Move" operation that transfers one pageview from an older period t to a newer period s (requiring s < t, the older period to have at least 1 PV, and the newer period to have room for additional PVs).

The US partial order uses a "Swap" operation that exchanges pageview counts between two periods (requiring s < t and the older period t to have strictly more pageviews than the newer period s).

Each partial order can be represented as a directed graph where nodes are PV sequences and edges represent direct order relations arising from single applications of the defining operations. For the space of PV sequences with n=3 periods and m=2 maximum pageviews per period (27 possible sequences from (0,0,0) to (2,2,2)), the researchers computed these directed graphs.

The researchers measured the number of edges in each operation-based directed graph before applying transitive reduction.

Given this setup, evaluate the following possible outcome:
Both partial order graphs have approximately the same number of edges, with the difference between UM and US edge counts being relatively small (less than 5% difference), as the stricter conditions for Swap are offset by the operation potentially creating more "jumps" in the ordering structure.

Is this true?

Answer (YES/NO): NO